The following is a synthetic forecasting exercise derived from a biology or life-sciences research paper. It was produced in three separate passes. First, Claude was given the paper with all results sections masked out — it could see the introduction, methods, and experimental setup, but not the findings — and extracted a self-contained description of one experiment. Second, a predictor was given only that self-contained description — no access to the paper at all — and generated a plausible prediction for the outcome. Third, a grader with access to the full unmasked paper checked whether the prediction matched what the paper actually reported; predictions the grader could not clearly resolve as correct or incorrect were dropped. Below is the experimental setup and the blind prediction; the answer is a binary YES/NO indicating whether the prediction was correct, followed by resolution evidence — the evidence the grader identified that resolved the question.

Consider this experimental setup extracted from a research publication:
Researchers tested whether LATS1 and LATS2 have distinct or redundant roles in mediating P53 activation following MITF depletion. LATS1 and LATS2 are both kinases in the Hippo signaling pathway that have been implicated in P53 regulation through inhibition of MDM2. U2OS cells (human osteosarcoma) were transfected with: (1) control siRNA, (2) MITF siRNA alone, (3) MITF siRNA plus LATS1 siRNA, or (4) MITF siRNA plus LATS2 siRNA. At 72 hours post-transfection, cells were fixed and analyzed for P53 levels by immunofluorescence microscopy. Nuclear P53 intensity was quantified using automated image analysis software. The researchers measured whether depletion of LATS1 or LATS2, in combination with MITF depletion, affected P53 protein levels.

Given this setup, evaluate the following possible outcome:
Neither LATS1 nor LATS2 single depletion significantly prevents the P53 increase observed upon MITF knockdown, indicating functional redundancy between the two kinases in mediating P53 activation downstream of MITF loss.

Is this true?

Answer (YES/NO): NO